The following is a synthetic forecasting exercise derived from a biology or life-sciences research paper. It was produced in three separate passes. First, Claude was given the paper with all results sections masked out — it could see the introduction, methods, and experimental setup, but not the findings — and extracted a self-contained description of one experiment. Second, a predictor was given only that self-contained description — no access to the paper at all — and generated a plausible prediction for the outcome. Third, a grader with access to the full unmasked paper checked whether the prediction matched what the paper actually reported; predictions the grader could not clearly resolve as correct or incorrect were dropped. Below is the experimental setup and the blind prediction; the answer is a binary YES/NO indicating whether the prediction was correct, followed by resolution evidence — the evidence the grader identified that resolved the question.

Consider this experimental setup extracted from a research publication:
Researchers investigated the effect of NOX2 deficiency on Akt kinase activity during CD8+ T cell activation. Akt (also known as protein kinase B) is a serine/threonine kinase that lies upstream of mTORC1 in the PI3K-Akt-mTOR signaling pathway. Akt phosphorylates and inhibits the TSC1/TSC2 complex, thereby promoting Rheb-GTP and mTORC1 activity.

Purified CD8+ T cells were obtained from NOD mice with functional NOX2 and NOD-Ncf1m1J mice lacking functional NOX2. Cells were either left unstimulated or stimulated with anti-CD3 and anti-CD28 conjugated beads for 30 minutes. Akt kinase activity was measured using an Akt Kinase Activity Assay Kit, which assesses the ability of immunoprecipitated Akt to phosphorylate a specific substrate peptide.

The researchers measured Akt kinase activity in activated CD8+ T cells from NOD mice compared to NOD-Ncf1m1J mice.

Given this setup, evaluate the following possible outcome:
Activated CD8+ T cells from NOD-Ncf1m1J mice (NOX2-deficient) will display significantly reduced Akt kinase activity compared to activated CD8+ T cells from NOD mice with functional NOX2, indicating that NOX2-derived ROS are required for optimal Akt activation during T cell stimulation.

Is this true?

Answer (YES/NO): NO